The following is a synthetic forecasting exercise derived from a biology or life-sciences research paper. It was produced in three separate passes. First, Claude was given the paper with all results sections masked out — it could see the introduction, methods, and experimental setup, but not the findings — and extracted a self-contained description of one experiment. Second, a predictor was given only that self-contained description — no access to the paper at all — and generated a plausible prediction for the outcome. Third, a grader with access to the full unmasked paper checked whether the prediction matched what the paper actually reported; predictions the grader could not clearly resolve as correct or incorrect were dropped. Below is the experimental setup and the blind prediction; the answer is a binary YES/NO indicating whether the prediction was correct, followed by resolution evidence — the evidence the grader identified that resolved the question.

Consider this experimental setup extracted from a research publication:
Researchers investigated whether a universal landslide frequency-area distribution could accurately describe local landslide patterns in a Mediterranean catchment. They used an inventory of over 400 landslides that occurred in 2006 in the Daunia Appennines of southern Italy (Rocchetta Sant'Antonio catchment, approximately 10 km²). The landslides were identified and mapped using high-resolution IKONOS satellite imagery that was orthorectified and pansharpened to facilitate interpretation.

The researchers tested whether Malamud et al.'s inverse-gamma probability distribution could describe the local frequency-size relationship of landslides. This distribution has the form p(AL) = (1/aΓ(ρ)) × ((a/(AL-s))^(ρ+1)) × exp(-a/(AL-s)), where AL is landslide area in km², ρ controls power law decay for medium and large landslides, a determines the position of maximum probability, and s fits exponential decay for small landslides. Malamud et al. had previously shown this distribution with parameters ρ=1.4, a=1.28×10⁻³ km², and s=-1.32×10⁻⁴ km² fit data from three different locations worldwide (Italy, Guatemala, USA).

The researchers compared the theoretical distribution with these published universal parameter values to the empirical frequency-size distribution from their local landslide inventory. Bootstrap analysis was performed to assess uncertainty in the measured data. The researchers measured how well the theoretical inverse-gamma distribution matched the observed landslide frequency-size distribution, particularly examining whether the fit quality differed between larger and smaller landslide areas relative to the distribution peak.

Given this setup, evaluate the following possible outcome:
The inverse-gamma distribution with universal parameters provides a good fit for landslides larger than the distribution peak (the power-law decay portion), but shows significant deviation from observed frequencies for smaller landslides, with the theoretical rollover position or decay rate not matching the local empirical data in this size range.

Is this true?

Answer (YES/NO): YES